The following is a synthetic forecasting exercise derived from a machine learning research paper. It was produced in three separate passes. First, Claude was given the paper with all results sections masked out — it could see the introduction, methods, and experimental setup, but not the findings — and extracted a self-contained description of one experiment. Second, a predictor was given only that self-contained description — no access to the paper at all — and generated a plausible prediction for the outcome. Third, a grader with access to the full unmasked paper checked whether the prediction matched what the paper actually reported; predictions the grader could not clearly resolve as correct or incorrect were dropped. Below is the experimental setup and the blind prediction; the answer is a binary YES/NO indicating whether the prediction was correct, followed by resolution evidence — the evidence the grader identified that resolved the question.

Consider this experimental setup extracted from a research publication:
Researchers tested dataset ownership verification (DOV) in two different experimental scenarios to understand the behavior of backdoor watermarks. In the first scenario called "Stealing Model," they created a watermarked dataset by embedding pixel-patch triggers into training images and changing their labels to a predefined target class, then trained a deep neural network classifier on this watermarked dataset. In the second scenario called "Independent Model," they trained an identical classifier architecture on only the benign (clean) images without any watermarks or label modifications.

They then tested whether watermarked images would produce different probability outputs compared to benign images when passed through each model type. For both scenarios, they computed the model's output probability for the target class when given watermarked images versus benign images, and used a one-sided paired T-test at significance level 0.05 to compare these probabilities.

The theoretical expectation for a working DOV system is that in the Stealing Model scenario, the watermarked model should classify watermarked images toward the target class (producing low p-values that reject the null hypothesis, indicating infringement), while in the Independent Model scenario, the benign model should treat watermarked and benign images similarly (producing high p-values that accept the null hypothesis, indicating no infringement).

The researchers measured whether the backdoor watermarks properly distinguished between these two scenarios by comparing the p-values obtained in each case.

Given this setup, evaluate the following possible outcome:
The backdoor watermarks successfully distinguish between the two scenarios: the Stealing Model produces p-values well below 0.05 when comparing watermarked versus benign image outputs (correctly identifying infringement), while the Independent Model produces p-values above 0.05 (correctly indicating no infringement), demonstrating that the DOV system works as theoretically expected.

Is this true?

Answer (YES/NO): YES